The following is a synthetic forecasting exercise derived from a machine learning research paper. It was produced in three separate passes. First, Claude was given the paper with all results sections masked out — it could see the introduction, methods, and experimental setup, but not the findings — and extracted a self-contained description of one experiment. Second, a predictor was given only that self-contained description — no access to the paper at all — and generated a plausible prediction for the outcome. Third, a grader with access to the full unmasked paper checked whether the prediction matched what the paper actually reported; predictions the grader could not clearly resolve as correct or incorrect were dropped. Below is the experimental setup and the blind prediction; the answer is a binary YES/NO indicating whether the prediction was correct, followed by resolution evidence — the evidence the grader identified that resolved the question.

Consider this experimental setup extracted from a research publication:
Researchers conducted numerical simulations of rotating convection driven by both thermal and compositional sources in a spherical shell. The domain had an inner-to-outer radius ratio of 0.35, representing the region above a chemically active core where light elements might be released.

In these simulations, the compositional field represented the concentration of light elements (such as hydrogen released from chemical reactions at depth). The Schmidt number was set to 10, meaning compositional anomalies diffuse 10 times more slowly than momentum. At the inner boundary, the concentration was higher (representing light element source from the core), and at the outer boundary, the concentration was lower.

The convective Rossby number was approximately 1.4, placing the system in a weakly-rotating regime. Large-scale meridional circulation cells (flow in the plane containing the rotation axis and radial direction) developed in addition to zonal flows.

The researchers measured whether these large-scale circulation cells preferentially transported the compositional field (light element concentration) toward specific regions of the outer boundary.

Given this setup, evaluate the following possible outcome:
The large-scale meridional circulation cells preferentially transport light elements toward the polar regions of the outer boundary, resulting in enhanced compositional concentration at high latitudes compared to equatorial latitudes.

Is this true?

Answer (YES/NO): NO